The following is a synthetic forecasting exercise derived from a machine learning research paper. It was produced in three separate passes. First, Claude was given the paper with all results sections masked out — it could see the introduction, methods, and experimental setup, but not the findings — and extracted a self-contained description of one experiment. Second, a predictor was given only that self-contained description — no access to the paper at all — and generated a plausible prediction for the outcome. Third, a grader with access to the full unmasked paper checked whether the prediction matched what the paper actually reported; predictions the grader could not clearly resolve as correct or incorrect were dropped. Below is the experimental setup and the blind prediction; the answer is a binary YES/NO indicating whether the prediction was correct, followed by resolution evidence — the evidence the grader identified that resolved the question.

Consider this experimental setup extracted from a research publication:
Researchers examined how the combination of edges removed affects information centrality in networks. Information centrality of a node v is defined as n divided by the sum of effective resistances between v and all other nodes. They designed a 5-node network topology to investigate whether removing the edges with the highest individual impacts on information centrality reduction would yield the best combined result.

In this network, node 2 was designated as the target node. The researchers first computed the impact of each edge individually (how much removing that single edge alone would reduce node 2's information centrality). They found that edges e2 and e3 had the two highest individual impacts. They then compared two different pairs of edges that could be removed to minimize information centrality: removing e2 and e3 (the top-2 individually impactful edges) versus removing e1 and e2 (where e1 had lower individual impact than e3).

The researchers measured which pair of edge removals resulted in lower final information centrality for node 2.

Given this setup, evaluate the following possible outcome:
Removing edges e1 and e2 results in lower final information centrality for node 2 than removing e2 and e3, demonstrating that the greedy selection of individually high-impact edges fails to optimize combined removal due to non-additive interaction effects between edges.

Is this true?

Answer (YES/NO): YES